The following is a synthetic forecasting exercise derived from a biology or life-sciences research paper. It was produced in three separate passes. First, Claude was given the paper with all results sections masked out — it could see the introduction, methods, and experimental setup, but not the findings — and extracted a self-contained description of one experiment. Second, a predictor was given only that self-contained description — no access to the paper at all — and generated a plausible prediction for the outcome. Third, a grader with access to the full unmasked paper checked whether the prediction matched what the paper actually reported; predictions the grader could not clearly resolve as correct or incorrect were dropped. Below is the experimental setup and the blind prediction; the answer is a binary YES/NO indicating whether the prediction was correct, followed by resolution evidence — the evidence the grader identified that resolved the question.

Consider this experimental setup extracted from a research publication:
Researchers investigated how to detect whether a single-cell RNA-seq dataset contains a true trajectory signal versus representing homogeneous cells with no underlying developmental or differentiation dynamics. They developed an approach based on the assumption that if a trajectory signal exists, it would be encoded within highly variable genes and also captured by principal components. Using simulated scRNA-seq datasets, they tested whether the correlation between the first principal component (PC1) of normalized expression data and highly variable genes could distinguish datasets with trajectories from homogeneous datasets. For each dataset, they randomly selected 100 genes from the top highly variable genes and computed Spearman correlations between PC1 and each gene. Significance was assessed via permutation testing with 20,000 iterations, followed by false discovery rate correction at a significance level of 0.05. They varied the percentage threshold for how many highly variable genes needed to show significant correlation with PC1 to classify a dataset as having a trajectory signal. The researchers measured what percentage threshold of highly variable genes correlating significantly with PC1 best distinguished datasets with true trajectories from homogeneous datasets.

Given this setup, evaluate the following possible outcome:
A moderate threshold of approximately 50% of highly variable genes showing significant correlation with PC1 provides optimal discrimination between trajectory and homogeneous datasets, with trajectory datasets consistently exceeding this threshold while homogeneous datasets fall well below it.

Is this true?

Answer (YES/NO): NO